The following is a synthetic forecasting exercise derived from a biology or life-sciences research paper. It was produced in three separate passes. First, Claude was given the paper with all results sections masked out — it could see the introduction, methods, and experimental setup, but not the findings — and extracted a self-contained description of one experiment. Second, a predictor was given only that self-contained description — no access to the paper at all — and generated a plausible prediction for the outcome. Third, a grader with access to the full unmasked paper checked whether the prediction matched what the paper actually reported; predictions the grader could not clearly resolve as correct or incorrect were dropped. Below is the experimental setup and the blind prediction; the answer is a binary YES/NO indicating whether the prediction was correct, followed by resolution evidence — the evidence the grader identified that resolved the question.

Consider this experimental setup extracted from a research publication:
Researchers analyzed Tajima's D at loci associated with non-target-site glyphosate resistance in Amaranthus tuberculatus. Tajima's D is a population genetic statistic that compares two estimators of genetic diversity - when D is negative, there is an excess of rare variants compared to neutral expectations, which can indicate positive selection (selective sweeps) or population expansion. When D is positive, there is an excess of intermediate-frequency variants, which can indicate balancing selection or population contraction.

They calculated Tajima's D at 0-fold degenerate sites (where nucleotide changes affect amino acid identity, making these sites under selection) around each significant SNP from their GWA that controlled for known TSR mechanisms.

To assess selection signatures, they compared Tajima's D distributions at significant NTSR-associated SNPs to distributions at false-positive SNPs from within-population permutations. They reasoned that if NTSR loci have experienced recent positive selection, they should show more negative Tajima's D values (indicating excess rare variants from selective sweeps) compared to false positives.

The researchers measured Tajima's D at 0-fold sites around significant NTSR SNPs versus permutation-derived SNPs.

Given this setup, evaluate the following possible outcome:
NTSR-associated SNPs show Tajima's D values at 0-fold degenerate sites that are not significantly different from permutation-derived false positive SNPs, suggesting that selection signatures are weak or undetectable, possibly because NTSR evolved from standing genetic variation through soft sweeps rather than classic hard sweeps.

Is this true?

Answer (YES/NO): NO